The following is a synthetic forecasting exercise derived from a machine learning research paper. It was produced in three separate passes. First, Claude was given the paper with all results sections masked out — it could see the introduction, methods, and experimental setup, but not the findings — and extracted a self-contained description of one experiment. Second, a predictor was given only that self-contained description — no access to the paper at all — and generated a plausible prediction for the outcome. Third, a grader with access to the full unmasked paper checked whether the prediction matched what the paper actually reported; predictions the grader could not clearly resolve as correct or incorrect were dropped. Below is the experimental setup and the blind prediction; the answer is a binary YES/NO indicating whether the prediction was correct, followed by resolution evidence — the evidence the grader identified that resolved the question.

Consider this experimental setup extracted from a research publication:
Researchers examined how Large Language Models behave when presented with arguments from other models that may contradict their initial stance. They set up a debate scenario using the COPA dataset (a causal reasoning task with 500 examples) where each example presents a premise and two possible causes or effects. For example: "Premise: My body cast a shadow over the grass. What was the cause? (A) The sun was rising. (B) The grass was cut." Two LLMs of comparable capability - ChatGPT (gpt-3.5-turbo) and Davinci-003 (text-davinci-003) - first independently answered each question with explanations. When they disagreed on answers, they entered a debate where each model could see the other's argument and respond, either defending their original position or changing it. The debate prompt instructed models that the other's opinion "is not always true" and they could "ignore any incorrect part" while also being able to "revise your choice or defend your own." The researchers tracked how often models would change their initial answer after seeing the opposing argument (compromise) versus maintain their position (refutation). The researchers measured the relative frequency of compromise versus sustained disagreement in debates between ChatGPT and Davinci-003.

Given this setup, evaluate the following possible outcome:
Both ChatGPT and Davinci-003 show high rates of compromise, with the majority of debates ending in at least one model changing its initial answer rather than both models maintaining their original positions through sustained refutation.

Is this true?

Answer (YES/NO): YES